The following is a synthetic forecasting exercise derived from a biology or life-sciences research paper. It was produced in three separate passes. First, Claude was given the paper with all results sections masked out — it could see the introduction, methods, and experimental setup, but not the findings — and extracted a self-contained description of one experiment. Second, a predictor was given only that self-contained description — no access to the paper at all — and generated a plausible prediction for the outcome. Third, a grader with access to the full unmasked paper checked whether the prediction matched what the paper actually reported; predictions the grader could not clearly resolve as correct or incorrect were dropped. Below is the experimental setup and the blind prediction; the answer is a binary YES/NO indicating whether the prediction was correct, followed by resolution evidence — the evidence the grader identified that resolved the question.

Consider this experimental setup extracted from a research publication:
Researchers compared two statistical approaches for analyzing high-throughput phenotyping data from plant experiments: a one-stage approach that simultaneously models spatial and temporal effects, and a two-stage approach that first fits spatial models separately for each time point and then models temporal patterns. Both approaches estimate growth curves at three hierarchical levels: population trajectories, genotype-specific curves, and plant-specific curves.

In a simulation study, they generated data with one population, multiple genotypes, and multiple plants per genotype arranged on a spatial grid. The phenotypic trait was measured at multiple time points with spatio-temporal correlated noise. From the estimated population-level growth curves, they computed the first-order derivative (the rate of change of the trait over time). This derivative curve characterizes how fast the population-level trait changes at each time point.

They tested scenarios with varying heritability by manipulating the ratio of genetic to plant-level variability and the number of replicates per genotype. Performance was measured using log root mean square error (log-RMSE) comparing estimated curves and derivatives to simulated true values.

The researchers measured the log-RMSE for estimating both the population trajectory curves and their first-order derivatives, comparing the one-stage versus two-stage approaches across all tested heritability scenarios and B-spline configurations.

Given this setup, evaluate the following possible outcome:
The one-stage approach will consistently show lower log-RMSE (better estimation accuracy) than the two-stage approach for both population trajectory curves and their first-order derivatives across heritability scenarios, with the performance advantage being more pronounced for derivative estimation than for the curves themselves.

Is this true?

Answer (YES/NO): NO